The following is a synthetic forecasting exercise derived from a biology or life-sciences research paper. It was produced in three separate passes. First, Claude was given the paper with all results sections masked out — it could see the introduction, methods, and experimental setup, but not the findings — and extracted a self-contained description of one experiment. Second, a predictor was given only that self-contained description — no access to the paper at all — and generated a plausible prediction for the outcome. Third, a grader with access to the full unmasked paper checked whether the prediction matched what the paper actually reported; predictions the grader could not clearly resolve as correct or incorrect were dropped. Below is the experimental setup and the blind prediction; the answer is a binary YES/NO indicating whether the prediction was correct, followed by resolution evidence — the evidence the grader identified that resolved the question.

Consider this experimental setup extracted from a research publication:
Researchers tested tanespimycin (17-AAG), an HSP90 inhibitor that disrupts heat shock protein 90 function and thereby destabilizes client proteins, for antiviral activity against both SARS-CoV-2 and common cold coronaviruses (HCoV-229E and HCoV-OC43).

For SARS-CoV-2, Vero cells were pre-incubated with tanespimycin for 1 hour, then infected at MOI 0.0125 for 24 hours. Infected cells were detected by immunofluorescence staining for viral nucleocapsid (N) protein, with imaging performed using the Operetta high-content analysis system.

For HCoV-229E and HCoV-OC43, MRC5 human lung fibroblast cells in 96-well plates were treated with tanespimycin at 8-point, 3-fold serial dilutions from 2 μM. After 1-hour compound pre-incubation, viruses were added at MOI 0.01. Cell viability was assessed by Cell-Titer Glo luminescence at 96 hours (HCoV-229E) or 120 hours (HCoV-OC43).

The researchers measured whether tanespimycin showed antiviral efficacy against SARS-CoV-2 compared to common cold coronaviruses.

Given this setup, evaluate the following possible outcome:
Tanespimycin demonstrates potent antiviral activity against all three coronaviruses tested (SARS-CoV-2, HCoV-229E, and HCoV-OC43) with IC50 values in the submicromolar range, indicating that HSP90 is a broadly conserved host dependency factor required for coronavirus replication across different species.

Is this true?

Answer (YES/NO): NO